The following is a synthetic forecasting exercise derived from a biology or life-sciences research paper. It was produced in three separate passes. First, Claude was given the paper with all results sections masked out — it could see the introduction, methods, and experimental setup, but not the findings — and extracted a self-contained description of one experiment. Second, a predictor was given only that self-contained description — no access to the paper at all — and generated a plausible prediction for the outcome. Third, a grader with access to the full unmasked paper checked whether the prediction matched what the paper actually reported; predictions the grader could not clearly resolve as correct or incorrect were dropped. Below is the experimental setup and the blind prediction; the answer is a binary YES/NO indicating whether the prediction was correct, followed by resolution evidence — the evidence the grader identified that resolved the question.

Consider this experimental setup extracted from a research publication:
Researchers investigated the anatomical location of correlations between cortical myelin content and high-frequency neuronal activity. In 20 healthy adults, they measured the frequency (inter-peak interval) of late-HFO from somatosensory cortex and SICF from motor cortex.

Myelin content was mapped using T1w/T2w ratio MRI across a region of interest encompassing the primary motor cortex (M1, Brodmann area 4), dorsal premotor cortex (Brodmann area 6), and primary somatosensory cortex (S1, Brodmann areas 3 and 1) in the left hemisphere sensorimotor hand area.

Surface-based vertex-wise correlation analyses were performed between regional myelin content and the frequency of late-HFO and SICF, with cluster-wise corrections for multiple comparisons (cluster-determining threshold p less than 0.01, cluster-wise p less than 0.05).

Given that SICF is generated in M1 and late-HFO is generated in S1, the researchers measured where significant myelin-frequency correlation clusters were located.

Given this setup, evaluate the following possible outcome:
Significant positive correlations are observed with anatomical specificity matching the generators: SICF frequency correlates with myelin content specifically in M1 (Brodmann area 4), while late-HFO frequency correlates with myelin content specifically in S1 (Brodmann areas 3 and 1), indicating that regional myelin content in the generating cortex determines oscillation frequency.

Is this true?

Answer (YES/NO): NO